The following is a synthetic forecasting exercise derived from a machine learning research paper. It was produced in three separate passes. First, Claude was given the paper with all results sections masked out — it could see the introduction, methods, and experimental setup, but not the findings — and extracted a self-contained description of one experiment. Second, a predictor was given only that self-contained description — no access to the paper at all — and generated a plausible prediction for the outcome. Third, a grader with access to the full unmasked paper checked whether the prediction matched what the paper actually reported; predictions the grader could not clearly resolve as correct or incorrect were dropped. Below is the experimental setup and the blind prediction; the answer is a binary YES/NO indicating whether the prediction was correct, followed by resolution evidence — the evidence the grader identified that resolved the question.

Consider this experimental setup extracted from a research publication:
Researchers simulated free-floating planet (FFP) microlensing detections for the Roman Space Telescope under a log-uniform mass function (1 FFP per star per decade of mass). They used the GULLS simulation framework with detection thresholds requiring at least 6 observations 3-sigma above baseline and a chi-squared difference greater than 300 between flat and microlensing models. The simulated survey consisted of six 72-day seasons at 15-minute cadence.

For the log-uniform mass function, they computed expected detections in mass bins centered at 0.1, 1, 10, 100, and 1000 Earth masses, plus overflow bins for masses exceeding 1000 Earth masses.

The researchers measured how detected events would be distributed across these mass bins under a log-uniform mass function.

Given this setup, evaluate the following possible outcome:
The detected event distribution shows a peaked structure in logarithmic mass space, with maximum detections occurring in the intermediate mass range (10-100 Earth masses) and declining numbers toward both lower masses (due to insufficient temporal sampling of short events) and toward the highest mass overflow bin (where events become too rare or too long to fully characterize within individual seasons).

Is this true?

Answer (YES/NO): NO